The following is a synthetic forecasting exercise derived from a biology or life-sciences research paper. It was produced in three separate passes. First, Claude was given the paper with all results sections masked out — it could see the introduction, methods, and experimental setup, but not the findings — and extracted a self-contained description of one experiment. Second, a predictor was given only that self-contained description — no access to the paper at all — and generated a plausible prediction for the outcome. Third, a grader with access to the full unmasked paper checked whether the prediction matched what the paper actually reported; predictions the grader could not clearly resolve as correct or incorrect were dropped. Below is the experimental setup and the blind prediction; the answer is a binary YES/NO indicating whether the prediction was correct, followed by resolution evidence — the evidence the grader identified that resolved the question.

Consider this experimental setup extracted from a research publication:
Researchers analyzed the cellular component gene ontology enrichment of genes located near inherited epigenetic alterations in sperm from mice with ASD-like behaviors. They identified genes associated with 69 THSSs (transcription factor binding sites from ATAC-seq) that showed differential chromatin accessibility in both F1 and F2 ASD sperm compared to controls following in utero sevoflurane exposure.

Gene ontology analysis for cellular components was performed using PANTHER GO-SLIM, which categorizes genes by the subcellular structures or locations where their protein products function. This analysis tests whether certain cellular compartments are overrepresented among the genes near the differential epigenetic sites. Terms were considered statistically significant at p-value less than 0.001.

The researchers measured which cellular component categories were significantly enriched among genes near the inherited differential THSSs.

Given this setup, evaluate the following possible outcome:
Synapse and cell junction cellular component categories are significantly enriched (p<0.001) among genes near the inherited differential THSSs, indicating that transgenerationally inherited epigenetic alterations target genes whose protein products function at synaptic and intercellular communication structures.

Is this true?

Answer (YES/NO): NO